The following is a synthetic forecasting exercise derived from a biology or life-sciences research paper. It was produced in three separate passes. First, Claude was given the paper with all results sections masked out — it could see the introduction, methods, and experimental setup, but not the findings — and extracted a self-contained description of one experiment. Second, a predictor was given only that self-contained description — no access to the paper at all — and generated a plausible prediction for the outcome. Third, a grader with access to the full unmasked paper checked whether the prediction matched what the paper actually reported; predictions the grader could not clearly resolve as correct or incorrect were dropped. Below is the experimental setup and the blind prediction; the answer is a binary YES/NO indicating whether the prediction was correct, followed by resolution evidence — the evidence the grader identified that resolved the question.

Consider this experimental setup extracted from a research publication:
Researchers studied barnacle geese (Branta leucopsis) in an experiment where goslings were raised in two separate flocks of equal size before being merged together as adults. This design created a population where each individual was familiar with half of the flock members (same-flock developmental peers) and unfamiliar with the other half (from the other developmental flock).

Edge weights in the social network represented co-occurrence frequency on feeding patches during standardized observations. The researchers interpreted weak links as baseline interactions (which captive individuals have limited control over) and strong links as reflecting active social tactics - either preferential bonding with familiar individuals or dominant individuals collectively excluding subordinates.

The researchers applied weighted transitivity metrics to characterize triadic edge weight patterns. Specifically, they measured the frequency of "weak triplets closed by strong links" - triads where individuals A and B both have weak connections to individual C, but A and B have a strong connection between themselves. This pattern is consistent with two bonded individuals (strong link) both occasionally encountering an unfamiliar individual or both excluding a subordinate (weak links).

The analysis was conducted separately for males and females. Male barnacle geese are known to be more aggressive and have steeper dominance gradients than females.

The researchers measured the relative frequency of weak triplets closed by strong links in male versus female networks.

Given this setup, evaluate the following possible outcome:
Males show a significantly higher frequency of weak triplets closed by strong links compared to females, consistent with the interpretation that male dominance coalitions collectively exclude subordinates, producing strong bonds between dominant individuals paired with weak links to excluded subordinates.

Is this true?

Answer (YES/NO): YES